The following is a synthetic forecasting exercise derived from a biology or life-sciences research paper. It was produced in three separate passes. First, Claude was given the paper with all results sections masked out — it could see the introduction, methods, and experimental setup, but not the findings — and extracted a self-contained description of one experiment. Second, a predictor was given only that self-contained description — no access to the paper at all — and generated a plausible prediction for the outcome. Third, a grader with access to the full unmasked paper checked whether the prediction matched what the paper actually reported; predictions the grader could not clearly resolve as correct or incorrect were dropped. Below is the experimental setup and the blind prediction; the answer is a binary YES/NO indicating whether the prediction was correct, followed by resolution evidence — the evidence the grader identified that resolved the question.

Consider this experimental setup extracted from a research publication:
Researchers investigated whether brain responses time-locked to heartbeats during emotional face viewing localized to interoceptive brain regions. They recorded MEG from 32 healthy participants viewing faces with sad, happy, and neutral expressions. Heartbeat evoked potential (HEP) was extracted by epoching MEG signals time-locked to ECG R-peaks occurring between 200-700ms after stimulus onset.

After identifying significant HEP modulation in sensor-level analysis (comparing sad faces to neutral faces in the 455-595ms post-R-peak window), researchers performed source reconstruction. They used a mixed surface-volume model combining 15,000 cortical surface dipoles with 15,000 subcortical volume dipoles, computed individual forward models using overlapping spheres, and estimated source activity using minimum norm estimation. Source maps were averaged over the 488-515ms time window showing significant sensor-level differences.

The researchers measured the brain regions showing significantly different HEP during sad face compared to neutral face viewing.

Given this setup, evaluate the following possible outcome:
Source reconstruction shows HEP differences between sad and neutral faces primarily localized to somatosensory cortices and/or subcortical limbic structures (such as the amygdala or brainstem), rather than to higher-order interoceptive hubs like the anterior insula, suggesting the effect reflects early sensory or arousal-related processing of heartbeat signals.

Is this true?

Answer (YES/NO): NO